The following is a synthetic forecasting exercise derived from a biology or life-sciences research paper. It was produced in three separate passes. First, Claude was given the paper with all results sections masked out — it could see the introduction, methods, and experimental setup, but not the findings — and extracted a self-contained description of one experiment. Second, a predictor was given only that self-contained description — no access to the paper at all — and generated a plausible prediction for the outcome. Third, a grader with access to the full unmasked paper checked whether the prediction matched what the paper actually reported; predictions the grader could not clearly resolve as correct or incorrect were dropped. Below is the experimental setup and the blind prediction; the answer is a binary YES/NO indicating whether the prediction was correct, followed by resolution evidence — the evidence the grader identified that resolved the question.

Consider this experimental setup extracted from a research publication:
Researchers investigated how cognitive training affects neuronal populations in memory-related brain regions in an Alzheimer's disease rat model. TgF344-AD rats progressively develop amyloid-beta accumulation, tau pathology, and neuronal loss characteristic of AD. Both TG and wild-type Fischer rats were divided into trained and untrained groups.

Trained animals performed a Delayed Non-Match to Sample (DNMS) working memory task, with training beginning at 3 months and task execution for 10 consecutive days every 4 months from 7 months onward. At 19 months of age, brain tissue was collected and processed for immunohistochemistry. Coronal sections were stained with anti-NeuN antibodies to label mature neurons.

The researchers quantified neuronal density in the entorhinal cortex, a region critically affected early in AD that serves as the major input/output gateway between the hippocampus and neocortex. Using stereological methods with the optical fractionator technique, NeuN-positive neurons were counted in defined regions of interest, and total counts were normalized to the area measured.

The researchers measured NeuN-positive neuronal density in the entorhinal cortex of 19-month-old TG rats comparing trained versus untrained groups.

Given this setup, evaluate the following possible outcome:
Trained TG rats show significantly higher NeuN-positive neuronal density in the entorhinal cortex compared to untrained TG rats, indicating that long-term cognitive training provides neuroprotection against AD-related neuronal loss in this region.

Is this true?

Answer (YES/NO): NO